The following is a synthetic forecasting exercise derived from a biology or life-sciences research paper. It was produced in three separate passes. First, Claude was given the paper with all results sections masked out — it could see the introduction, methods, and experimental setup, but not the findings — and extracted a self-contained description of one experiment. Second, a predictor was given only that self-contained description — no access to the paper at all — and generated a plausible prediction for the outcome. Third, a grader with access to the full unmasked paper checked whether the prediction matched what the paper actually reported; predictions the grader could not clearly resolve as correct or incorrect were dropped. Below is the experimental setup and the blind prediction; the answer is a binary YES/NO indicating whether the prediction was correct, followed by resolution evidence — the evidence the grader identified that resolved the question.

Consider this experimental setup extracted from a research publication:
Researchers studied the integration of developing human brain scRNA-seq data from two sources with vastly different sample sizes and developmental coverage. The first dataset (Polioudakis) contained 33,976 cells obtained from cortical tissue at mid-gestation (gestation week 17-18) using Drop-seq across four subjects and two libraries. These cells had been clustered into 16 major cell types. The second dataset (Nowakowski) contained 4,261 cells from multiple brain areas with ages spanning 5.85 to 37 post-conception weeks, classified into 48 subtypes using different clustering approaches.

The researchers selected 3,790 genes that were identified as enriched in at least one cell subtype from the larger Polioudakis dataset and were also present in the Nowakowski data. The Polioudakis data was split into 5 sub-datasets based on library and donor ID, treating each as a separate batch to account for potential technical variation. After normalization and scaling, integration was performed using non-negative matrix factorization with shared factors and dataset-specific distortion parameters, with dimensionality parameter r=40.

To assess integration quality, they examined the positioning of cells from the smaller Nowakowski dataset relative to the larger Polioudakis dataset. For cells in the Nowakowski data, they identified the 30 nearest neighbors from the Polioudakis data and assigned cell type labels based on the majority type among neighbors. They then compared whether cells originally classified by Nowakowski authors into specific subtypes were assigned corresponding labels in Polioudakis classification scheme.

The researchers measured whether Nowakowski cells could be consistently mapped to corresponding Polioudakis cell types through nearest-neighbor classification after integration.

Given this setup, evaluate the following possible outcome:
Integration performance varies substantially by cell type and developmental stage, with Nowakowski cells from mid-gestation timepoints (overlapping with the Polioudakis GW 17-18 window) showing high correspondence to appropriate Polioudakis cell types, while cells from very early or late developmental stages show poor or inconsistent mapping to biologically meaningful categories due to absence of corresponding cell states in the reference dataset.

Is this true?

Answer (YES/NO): NO